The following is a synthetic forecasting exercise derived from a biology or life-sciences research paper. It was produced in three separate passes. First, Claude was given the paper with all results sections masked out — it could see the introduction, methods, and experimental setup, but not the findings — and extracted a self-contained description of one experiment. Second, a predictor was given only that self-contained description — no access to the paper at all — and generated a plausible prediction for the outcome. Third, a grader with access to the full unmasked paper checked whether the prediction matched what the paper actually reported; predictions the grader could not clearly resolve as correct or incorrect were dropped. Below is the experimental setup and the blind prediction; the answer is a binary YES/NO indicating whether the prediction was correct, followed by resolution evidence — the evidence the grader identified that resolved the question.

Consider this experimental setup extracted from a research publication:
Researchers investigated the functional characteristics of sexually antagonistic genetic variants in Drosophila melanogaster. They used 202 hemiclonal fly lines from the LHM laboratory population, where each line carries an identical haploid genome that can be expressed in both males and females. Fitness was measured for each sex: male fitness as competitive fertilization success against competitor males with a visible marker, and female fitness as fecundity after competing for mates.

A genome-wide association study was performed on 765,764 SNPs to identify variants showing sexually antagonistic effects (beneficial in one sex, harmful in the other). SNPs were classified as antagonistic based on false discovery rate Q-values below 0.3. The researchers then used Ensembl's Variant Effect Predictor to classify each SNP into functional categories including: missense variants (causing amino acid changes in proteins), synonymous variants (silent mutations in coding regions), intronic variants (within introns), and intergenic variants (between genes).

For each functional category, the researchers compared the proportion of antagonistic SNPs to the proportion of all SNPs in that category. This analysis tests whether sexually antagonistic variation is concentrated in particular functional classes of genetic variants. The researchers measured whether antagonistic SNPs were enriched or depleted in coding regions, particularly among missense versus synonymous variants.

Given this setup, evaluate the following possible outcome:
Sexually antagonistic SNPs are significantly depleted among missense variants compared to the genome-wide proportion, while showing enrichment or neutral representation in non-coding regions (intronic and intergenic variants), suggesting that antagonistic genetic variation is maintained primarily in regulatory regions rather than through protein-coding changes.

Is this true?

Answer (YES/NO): NO